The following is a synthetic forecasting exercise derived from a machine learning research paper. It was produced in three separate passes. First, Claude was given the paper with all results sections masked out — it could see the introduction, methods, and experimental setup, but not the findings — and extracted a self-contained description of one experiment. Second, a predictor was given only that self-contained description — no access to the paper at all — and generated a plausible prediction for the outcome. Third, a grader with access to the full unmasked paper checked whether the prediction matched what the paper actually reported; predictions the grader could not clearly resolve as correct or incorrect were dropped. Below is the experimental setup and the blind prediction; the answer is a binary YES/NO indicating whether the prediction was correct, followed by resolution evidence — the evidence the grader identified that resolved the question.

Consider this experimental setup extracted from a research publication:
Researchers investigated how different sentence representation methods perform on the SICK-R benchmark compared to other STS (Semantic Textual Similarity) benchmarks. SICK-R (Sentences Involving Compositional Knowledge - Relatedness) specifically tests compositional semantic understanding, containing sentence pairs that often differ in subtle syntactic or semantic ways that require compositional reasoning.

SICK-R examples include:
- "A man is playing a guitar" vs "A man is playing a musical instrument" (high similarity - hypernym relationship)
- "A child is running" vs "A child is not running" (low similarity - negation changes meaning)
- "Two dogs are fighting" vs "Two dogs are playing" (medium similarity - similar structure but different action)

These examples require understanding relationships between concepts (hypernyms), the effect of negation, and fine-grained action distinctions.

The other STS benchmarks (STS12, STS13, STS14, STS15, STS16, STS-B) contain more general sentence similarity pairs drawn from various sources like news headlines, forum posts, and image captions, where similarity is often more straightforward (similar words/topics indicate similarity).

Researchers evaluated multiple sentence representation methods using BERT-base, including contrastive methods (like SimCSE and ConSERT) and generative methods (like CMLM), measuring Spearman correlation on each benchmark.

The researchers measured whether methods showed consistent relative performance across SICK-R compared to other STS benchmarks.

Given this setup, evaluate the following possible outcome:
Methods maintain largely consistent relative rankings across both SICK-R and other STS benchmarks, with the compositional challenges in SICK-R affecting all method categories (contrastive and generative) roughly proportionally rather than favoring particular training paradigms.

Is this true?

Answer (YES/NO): NO